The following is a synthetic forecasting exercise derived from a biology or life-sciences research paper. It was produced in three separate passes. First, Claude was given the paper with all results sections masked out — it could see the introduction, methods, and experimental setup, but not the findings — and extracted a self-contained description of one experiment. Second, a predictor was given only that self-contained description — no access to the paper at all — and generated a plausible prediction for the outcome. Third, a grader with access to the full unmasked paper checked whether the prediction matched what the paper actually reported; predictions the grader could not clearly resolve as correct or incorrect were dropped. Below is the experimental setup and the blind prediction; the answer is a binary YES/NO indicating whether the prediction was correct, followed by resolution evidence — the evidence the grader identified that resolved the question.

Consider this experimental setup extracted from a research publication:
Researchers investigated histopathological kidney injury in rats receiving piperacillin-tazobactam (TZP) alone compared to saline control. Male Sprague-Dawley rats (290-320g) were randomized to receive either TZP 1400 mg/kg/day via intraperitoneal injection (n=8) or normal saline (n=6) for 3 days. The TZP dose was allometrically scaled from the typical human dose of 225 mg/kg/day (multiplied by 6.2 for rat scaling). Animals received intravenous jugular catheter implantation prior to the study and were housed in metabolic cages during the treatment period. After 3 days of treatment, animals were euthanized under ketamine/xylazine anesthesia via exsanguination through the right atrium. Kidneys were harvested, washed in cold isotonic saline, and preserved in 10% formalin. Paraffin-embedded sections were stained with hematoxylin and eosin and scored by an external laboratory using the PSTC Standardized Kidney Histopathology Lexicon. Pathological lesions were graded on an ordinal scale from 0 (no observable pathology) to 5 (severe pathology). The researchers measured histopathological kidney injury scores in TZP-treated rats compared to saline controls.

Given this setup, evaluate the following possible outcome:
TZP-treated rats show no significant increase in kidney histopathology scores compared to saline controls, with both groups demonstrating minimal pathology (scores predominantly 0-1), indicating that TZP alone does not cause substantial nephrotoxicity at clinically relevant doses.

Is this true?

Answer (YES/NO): NO